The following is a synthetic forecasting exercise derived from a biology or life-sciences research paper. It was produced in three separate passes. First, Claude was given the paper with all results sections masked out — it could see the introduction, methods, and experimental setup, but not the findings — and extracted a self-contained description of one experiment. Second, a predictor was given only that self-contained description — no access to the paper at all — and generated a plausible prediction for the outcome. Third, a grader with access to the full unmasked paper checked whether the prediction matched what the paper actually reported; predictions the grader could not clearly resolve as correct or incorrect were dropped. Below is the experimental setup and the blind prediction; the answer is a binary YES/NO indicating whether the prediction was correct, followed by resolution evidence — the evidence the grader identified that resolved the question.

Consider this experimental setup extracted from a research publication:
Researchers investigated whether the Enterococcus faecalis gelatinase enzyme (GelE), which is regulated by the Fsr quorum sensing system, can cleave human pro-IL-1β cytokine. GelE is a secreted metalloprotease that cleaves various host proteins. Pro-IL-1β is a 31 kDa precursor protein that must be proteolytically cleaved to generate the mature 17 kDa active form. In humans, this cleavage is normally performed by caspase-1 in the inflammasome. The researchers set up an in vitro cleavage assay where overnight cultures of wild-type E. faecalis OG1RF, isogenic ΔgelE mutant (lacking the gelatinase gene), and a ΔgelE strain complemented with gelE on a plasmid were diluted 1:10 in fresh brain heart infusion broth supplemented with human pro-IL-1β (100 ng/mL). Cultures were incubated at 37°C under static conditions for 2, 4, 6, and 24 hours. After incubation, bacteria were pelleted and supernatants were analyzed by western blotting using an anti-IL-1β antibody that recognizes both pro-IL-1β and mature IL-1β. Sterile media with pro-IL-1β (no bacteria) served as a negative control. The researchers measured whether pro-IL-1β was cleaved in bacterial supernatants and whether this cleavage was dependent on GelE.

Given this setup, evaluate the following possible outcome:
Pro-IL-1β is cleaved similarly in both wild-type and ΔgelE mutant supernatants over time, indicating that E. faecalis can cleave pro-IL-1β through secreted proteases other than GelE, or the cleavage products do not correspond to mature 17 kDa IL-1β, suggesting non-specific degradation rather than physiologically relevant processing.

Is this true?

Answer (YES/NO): NO